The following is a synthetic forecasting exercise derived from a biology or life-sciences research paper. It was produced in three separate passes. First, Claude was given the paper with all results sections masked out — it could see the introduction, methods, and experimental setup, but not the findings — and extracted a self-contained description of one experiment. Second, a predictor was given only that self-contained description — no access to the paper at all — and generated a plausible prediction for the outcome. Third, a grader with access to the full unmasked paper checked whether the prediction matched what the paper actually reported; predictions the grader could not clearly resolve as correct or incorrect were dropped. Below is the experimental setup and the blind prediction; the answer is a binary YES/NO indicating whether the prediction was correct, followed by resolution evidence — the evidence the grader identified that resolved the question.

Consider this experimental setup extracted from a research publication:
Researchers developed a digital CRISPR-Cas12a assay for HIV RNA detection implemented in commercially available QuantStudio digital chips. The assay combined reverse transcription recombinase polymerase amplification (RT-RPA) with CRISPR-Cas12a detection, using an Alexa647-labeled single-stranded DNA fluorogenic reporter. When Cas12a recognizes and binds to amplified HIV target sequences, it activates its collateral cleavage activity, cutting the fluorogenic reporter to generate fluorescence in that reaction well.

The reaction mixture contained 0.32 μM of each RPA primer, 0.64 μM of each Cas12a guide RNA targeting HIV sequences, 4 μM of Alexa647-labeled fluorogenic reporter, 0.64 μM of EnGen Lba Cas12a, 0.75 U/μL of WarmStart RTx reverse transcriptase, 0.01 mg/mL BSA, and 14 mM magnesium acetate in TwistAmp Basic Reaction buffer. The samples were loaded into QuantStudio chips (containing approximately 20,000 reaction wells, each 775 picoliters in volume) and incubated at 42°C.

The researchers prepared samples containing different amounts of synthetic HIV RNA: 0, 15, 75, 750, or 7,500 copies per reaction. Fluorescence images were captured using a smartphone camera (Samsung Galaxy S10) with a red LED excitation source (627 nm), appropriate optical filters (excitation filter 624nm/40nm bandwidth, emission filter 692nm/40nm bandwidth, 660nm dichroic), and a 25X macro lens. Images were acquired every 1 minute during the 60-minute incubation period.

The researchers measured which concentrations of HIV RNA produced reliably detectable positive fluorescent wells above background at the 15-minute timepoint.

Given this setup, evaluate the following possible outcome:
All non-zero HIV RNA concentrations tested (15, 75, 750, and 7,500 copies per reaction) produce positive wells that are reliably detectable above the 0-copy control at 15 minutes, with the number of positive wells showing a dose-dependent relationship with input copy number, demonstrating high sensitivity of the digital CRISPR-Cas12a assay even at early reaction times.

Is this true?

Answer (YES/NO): NO